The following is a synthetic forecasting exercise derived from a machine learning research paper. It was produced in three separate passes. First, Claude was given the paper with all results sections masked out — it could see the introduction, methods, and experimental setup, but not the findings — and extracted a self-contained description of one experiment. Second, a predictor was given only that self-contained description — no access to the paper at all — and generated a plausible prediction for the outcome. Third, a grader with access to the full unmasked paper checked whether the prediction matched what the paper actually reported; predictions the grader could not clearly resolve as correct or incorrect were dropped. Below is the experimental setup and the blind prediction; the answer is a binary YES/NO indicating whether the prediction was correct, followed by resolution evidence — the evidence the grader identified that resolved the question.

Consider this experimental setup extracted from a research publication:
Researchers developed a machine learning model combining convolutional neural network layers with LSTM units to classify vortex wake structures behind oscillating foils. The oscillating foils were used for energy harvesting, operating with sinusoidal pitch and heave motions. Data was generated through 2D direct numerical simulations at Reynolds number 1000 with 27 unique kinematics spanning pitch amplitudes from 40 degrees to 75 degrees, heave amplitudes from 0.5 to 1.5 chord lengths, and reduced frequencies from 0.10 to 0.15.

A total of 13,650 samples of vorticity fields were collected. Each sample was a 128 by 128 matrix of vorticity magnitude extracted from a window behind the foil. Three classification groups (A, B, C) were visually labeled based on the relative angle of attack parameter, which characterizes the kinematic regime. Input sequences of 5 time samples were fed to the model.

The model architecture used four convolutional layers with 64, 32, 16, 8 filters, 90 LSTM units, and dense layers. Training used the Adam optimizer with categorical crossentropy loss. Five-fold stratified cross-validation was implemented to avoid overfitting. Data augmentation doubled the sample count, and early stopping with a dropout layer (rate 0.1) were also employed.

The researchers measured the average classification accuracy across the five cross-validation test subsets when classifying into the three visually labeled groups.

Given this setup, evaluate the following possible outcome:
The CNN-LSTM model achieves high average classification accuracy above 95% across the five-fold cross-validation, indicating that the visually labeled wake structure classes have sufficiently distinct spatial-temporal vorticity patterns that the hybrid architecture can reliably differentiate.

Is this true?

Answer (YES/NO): NO